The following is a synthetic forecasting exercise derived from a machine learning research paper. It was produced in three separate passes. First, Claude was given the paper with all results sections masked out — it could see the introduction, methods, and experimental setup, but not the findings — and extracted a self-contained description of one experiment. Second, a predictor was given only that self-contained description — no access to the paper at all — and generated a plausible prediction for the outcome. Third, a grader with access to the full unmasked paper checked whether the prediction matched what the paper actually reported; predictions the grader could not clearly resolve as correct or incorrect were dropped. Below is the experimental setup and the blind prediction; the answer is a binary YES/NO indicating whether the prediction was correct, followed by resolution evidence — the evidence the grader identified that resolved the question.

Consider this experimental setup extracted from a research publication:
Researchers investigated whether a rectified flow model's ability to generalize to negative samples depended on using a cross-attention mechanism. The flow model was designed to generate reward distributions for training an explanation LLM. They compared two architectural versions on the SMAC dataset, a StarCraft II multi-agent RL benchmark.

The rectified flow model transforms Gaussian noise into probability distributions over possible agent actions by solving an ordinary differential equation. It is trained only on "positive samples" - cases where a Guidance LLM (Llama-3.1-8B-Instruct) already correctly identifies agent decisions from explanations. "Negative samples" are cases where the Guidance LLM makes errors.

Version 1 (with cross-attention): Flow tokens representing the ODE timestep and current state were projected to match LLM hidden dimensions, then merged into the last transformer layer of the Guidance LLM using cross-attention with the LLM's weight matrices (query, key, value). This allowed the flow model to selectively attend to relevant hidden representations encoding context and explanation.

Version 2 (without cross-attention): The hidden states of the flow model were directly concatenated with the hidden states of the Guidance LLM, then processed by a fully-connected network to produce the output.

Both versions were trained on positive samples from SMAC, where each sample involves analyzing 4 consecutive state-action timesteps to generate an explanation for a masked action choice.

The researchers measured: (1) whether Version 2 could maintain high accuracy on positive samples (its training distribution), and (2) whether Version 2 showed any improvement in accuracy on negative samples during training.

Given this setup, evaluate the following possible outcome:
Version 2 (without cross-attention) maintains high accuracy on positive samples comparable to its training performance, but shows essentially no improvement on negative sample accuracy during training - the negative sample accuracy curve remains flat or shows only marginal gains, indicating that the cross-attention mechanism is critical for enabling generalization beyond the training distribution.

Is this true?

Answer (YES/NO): NO